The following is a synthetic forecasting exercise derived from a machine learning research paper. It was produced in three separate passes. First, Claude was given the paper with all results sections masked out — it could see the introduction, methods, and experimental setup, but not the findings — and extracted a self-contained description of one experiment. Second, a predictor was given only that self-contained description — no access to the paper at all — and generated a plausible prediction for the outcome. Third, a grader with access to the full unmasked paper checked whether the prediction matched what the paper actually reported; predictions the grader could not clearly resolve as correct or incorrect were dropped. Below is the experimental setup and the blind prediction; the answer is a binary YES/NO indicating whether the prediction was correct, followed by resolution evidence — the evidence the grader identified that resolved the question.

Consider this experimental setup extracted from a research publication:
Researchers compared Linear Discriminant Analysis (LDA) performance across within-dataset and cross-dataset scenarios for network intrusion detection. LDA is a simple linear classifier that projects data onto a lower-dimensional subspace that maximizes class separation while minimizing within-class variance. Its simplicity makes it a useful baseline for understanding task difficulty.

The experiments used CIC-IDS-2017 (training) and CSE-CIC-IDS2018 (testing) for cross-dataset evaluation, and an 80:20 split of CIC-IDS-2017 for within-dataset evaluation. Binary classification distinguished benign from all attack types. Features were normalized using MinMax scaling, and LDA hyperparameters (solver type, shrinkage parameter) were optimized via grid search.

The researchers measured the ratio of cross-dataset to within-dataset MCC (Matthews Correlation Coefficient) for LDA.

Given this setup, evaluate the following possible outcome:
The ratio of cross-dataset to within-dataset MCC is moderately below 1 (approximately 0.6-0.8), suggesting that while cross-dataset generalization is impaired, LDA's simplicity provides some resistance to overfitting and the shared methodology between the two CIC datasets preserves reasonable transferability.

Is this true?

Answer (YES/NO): NO